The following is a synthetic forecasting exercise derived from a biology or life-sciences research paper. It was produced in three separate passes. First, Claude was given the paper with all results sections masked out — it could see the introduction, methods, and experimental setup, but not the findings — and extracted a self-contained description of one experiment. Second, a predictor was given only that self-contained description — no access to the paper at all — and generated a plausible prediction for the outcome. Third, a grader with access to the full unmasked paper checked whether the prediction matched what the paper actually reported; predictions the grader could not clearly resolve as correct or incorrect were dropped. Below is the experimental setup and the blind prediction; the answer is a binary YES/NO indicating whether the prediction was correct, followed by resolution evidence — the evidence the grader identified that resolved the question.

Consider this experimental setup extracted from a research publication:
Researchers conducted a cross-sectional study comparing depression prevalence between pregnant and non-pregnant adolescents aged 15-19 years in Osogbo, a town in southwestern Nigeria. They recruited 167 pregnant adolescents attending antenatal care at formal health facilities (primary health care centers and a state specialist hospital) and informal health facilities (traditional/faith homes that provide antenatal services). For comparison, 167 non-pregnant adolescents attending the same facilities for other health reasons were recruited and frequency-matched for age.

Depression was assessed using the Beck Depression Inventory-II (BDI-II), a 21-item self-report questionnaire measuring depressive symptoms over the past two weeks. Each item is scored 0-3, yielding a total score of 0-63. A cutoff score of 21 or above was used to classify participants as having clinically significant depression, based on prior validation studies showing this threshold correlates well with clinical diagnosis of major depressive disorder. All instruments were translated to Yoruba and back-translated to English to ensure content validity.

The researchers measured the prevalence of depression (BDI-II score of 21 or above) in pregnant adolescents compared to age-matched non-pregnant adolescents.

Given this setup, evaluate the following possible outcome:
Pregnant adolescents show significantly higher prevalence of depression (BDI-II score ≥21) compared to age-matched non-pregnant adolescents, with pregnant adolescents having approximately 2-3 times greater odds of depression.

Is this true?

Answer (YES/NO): YES